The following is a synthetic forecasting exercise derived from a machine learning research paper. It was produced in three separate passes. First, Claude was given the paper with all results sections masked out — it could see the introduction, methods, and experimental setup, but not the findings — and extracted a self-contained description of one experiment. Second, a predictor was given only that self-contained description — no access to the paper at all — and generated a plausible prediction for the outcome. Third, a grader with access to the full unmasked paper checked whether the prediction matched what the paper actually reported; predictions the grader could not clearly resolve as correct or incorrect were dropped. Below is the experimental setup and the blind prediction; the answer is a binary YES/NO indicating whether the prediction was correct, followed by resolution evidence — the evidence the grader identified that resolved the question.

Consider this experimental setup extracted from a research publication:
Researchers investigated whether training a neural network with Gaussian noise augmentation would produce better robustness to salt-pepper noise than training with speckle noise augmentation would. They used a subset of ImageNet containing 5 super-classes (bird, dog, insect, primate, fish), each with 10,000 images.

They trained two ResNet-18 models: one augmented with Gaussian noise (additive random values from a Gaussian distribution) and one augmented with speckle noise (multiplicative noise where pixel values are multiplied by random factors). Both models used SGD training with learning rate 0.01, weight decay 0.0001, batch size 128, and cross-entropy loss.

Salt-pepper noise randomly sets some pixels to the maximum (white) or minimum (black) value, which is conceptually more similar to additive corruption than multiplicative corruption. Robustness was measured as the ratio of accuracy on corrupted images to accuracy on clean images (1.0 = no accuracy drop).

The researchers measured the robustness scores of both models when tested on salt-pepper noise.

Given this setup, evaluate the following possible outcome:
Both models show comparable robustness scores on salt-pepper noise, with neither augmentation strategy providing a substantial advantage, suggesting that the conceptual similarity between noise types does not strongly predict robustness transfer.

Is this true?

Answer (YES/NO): YES